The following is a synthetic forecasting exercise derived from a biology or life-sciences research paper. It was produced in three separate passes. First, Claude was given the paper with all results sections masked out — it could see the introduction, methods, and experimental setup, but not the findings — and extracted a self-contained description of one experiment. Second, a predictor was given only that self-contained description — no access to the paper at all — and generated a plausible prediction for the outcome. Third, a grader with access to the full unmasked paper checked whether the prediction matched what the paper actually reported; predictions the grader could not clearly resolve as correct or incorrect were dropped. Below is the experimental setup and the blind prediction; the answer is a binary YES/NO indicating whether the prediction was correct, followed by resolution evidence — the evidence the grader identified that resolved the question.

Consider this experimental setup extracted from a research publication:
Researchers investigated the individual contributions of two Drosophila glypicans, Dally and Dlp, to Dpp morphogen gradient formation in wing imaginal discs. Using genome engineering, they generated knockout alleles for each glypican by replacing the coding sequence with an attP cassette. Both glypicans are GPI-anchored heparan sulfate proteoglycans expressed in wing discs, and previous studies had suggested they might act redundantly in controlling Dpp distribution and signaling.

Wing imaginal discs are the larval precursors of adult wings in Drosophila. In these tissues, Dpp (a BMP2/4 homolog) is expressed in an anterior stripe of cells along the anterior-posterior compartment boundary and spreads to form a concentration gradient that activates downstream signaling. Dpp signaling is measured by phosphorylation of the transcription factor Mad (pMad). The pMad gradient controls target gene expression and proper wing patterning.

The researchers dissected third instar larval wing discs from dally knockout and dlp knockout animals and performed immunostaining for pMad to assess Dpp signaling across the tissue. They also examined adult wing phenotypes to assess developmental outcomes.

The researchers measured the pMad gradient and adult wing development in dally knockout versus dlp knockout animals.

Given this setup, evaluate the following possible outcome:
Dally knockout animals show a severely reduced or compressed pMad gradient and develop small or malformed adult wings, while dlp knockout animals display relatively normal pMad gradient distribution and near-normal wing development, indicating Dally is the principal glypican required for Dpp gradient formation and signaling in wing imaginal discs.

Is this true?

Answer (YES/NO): NO